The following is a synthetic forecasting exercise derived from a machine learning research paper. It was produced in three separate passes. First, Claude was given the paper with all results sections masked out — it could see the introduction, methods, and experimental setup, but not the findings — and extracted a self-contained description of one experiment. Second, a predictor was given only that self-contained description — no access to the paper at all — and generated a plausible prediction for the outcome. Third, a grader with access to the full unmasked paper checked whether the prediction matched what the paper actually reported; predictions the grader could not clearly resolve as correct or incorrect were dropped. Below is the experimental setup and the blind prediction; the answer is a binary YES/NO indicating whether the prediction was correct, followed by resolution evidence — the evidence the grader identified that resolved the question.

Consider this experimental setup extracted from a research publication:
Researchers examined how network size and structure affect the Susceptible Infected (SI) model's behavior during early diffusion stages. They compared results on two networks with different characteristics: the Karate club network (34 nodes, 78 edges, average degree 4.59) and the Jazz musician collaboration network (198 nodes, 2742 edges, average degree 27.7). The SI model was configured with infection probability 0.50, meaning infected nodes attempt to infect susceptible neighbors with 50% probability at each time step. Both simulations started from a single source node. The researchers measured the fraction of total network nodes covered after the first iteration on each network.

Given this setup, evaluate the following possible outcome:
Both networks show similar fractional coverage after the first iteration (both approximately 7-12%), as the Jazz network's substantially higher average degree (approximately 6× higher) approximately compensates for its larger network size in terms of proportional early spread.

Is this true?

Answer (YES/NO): NO